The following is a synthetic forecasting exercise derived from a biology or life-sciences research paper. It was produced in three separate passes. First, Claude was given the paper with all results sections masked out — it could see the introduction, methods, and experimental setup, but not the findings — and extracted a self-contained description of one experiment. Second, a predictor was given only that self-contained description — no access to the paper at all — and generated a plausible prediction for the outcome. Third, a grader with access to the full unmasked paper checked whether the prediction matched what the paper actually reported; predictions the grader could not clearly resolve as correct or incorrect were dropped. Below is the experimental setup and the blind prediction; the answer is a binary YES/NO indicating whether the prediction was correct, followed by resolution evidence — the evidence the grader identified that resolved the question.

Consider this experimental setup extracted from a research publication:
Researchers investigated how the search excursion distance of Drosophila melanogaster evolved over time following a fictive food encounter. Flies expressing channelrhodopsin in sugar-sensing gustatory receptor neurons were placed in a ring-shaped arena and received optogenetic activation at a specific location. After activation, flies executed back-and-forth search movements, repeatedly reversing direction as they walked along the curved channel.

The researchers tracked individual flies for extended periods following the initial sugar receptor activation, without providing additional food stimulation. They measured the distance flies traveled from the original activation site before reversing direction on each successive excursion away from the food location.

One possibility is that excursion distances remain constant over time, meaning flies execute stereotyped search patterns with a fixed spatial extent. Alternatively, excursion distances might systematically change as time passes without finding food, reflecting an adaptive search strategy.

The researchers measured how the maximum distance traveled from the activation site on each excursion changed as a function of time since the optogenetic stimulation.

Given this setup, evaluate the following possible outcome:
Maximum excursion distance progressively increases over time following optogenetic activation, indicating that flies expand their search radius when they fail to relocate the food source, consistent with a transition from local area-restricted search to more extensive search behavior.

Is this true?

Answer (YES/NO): YES